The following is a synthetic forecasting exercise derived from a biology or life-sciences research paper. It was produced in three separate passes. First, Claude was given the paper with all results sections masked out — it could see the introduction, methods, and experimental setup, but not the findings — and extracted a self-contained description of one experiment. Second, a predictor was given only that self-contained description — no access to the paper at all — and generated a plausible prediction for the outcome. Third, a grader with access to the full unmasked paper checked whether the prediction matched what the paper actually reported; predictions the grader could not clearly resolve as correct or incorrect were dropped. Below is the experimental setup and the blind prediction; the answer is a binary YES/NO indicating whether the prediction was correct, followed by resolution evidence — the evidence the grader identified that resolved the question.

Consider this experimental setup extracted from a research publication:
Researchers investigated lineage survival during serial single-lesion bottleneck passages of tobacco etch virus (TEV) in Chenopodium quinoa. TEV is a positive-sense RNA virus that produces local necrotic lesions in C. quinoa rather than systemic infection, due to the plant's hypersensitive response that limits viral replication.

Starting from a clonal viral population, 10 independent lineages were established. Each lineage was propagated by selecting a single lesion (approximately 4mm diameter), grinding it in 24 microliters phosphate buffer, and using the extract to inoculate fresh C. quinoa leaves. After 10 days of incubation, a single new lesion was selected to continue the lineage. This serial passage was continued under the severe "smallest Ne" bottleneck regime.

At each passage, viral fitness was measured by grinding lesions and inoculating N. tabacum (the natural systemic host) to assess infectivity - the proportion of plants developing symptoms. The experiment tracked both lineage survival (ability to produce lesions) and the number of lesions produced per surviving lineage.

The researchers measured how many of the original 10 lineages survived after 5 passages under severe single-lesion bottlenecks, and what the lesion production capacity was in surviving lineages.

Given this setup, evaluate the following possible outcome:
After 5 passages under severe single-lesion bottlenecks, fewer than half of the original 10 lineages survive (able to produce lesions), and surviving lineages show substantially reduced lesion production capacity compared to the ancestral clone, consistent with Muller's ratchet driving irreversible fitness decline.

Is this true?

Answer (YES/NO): NO